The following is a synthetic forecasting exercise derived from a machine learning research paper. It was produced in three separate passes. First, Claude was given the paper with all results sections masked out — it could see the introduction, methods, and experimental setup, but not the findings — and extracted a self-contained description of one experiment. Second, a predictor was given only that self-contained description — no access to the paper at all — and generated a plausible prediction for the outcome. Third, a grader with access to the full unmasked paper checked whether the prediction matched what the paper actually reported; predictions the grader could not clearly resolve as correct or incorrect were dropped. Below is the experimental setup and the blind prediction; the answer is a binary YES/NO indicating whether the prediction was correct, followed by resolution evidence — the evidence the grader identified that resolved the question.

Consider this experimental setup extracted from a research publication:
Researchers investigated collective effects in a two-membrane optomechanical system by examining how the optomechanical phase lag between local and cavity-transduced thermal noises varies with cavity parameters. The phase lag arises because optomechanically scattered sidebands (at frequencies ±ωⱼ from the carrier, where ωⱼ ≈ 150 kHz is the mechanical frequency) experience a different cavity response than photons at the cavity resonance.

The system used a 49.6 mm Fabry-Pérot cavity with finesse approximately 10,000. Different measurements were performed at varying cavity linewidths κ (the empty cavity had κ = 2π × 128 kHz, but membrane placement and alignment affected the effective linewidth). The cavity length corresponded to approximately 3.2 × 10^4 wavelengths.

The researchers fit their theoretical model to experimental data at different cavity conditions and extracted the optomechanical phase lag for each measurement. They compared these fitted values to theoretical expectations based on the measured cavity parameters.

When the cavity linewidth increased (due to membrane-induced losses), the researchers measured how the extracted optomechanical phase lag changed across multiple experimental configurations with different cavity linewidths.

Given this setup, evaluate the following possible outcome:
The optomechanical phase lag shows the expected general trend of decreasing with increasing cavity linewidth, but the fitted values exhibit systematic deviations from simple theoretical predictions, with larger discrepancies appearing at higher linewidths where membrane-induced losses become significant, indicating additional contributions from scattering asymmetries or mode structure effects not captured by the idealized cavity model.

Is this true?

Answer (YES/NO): NO